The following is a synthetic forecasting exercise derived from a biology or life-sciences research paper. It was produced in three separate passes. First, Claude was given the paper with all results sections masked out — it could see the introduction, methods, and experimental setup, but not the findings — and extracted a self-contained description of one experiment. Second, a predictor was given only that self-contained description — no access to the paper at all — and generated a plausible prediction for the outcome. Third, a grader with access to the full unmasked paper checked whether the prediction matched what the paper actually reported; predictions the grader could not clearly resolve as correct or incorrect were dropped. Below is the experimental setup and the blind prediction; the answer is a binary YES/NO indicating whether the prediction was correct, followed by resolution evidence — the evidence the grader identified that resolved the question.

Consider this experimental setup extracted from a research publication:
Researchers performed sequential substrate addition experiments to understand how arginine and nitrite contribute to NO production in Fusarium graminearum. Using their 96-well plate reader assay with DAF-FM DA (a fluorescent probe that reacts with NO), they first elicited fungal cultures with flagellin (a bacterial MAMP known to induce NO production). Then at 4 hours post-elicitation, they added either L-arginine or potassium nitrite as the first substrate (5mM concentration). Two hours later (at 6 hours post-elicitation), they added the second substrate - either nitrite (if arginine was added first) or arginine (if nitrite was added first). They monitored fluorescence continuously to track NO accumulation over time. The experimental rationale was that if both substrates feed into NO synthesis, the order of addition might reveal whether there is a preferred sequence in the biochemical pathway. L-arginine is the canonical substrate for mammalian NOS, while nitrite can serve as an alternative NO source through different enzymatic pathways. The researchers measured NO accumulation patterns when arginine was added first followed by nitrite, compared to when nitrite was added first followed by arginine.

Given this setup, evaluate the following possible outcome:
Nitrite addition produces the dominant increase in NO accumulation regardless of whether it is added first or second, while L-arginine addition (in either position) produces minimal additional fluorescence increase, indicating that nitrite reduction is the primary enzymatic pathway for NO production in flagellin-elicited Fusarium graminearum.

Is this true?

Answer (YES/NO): NO